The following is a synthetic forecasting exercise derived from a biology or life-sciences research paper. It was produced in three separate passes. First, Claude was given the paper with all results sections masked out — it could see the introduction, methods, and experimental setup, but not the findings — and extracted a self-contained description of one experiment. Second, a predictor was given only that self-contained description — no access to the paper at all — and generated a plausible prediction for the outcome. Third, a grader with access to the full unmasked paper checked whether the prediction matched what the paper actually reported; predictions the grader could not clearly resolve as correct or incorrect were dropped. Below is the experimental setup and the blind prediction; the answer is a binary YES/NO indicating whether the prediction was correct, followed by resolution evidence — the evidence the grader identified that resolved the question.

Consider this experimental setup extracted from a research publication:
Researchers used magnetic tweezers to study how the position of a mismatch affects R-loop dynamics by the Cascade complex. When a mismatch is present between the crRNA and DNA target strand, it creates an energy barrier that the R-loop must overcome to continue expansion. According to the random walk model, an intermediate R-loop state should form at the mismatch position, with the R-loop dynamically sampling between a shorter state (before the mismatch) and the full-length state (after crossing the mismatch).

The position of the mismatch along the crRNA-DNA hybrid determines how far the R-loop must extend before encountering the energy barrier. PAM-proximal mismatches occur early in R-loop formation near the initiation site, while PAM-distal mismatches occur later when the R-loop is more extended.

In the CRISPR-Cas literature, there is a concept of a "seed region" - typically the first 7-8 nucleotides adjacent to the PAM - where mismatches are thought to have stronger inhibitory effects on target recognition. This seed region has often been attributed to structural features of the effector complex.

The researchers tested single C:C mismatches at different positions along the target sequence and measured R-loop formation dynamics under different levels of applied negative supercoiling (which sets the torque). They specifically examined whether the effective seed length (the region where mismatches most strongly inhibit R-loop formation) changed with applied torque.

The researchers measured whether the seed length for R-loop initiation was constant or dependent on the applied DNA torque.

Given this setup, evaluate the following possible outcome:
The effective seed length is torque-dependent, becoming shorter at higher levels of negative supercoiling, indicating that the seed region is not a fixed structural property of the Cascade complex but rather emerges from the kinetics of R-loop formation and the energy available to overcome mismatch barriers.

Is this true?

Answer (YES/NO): YES